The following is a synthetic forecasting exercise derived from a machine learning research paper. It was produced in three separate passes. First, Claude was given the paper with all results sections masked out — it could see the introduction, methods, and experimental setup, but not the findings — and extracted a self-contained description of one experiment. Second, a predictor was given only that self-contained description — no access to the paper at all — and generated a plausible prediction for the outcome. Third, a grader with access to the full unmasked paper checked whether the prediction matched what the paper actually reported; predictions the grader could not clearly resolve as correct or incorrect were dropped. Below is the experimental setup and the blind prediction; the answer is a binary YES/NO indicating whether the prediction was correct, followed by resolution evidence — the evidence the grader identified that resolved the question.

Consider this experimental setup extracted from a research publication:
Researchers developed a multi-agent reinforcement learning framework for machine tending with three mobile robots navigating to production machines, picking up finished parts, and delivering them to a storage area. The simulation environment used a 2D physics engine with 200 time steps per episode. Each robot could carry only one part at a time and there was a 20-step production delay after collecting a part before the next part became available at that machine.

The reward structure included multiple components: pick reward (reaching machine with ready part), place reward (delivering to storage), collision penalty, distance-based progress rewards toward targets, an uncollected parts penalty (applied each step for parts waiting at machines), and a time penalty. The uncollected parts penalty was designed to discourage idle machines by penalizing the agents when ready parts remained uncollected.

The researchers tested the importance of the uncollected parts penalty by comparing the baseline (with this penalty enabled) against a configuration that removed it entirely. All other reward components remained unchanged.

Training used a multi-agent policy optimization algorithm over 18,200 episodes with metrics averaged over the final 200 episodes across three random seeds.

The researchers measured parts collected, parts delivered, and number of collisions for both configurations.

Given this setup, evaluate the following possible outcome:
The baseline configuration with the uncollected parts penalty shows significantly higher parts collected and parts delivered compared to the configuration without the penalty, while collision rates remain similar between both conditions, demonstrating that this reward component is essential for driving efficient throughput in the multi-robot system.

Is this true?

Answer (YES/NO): NO